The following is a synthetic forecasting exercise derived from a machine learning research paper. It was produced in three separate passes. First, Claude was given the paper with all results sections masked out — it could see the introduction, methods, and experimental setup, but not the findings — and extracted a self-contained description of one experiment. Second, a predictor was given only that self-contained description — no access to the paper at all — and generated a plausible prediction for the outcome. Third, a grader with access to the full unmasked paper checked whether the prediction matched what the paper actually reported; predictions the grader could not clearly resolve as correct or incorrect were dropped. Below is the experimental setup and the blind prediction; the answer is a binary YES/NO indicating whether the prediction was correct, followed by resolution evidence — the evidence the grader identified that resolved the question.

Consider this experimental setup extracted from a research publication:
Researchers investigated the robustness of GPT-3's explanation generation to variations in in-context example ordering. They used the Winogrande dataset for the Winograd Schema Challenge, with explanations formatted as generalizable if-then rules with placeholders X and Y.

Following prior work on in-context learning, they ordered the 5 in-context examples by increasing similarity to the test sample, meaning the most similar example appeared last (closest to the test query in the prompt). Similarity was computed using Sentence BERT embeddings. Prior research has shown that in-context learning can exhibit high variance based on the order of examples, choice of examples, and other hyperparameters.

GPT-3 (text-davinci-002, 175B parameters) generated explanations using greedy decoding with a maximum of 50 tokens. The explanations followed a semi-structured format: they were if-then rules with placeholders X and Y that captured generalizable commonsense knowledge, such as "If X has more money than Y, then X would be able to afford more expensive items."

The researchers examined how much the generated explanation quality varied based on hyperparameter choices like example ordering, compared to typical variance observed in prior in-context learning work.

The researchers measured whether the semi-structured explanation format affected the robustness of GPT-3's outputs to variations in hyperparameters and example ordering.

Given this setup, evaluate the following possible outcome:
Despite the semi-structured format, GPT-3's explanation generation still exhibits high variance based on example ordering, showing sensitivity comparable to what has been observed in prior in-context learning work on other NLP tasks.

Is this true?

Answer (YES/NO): NO